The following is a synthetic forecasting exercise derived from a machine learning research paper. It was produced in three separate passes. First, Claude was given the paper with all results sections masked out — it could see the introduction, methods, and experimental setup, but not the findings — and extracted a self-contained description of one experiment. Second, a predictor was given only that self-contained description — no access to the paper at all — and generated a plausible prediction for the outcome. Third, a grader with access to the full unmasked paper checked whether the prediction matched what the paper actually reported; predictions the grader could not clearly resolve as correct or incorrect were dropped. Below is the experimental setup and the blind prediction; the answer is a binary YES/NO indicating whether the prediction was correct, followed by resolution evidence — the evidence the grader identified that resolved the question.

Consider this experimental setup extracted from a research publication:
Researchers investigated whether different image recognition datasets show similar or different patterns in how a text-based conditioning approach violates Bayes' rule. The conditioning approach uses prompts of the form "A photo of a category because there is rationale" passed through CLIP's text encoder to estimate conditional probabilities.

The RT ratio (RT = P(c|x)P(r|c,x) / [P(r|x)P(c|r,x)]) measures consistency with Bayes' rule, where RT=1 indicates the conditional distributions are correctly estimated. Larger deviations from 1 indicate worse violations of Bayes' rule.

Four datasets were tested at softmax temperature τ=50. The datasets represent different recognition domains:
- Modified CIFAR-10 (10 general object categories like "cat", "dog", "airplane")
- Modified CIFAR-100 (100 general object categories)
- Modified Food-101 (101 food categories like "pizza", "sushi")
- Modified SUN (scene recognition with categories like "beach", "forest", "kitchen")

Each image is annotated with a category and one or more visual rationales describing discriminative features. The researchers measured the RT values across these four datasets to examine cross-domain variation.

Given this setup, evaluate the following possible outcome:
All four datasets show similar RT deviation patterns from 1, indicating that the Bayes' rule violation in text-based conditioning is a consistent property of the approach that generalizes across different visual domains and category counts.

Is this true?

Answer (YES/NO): NO